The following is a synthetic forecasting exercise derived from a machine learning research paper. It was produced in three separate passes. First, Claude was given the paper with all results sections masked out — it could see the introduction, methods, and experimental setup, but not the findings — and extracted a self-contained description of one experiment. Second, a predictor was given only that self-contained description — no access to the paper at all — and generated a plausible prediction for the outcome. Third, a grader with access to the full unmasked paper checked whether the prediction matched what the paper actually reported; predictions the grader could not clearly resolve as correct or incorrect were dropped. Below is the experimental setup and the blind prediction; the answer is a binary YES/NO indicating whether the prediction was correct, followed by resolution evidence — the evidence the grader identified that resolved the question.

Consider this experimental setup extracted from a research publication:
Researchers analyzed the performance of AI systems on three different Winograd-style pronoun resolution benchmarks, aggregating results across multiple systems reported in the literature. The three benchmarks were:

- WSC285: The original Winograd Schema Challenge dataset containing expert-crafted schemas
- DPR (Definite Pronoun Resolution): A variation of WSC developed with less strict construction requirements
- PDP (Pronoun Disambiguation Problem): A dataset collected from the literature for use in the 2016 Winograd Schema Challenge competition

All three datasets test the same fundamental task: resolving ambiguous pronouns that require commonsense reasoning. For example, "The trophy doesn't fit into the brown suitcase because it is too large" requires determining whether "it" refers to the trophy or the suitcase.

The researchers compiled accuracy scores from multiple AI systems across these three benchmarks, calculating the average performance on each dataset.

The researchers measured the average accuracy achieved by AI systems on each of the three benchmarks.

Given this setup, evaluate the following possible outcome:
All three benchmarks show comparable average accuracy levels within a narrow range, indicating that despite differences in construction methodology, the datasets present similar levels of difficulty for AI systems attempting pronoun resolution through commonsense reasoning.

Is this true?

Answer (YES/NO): NO